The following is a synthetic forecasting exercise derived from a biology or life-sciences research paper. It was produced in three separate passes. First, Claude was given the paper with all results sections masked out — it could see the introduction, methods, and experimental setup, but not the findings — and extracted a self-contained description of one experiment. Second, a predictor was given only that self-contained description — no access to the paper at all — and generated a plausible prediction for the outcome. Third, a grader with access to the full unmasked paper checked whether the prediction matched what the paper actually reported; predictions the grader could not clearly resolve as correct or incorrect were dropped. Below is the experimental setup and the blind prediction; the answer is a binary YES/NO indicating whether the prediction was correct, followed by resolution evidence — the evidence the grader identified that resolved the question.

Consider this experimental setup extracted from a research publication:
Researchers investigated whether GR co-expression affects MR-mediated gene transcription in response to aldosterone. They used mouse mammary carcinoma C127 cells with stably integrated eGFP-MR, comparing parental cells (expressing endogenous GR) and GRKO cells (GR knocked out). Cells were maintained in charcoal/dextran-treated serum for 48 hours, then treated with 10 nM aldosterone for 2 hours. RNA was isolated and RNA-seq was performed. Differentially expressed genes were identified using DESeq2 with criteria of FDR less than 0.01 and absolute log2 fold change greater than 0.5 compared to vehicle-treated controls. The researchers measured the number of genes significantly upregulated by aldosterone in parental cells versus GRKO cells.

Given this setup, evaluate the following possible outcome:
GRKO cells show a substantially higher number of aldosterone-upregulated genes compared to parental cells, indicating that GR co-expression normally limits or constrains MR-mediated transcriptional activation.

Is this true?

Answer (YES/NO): NO